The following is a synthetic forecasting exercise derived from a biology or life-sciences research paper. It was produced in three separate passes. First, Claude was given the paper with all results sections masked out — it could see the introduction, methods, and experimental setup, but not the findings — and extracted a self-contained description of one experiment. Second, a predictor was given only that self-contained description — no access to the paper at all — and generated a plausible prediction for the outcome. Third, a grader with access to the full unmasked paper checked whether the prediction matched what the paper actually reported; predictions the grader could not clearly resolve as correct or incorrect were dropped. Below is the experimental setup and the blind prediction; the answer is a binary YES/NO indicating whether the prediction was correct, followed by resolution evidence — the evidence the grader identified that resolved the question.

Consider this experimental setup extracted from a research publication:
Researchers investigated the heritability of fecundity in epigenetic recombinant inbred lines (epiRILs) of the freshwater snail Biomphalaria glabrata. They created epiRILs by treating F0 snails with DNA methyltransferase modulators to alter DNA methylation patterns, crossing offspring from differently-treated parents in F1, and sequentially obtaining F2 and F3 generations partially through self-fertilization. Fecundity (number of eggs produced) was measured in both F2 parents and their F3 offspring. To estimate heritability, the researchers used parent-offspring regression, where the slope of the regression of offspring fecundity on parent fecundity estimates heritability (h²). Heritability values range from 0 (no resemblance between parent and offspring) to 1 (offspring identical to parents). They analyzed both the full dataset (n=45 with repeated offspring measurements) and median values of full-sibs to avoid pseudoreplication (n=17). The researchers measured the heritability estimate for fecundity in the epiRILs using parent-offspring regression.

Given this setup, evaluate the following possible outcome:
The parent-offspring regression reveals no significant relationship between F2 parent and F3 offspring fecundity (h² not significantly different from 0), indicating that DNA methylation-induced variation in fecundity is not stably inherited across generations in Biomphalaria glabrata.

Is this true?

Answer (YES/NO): NO